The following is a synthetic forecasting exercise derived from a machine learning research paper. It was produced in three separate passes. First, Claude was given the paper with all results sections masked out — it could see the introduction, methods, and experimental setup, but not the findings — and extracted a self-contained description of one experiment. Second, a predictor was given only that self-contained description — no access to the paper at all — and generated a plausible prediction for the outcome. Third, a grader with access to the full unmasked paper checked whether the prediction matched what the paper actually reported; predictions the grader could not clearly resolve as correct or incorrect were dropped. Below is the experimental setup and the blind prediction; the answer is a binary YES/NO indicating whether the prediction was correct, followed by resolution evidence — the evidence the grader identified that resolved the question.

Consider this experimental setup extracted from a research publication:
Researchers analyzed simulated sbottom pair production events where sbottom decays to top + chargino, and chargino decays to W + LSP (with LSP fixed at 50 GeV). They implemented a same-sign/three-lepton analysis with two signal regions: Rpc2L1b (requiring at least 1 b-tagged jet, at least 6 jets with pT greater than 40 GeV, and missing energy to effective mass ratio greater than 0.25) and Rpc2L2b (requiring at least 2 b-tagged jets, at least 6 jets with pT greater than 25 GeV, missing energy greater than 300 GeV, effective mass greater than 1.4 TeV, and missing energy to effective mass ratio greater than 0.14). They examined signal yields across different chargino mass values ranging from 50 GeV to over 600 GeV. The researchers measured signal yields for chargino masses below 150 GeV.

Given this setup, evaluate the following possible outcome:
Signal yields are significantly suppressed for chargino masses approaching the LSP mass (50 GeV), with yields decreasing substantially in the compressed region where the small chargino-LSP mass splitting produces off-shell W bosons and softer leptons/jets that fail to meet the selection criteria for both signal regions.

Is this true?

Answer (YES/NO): YES